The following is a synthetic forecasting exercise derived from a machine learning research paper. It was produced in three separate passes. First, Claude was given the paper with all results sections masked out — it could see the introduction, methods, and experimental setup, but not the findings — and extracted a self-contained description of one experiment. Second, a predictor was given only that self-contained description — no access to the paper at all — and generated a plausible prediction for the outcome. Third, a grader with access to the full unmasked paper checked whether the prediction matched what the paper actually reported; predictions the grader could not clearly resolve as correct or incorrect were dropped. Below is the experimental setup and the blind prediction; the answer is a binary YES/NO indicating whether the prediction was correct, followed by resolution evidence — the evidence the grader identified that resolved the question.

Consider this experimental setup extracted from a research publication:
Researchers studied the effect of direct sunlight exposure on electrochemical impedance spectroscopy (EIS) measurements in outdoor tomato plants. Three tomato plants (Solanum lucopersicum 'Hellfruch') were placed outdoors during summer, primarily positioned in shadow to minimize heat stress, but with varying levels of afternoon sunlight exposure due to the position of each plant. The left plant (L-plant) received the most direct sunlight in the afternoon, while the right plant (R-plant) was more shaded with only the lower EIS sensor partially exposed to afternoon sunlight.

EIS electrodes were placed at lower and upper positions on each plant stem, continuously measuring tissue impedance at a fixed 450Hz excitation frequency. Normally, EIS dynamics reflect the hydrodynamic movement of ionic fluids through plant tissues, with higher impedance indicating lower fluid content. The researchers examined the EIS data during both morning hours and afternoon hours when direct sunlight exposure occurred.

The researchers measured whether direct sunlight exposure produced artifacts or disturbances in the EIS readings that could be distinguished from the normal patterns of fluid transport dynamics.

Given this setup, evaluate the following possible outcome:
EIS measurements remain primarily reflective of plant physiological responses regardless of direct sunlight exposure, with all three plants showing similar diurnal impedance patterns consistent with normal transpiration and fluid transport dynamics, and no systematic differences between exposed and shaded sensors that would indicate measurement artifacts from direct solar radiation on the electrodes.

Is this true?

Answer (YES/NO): NO